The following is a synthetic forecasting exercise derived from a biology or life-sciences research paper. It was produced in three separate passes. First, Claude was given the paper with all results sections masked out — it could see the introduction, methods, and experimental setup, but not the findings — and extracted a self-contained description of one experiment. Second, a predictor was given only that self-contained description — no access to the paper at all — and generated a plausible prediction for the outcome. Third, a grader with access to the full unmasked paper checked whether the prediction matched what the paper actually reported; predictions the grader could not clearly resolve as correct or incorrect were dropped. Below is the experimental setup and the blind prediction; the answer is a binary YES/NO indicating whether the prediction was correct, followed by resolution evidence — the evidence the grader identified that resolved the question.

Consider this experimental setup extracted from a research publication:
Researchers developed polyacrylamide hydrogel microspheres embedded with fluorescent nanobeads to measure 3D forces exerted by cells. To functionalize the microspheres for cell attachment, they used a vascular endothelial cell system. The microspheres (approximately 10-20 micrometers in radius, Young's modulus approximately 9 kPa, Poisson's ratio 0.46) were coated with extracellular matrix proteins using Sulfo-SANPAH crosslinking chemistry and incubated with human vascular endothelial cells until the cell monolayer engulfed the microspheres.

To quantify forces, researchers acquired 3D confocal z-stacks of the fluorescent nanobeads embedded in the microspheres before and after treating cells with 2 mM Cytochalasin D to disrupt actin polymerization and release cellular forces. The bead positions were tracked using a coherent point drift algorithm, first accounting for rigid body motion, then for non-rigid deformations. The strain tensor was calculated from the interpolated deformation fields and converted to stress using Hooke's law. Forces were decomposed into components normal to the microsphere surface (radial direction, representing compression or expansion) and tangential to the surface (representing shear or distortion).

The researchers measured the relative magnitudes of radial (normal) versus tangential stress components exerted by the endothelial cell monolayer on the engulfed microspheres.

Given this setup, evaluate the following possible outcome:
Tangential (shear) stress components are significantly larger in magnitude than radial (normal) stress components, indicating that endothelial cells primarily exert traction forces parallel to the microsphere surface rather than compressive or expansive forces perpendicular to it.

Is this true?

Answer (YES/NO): NO